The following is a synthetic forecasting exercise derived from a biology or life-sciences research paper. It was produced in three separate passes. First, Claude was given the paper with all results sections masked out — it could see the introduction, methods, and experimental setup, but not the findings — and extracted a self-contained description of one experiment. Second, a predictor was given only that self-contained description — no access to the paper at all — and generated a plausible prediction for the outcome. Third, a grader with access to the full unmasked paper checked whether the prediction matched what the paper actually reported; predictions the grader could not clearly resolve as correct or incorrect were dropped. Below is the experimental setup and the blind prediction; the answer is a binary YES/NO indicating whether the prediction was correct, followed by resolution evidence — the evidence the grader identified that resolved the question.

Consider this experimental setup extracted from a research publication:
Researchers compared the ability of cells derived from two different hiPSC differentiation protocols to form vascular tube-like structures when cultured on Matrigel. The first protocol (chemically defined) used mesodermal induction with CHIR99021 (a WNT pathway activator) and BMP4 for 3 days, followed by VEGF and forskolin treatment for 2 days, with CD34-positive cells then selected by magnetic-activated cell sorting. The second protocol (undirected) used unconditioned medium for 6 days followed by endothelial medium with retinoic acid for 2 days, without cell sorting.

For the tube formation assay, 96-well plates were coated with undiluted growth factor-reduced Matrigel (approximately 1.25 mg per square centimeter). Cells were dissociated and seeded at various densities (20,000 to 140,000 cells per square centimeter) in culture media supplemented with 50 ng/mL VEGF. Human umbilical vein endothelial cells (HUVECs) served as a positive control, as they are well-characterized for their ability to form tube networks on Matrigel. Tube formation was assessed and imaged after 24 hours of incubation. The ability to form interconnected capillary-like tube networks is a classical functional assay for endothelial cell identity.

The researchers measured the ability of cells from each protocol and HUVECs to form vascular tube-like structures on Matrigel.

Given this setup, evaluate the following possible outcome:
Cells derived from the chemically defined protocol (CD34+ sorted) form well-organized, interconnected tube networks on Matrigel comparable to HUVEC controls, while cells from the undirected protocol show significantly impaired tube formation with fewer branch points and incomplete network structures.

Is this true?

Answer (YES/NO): NO